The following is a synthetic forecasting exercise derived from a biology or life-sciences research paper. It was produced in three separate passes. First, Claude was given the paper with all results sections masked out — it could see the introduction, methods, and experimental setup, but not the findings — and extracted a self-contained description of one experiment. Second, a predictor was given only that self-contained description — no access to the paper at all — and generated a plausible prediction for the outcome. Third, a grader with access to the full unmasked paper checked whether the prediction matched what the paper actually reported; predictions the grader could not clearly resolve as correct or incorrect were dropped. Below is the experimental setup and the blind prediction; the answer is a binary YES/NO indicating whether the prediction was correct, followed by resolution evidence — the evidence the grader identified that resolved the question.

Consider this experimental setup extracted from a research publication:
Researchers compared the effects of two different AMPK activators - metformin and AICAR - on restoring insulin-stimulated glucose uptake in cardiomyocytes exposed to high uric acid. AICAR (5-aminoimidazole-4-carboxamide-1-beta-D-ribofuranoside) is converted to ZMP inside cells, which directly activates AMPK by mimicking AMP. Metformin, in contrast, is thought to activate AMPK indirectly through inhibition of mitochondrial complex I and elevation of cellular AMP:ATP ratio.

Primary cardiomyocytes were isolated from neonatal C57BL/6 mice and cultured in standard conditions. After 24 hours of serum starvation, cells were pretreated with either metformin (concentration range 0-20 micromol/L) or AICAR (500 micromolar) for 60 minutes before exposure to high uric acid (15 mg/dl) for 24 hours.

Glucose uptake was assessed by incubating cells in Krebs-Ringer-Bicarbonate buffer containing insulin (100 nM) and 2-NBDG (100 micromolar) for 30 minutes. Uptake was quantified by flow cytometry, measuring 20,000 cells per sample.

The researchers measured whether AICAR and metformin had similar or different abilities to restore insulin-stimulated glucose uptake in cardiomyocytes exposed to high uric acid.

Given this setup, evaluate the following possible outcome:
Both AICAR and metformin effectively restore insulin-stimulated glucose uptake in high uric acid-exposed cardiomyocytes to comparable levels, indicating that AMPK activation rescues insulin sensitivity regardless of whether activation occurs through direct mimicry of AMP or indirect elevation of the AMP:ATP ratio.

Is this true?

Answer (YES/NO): YES